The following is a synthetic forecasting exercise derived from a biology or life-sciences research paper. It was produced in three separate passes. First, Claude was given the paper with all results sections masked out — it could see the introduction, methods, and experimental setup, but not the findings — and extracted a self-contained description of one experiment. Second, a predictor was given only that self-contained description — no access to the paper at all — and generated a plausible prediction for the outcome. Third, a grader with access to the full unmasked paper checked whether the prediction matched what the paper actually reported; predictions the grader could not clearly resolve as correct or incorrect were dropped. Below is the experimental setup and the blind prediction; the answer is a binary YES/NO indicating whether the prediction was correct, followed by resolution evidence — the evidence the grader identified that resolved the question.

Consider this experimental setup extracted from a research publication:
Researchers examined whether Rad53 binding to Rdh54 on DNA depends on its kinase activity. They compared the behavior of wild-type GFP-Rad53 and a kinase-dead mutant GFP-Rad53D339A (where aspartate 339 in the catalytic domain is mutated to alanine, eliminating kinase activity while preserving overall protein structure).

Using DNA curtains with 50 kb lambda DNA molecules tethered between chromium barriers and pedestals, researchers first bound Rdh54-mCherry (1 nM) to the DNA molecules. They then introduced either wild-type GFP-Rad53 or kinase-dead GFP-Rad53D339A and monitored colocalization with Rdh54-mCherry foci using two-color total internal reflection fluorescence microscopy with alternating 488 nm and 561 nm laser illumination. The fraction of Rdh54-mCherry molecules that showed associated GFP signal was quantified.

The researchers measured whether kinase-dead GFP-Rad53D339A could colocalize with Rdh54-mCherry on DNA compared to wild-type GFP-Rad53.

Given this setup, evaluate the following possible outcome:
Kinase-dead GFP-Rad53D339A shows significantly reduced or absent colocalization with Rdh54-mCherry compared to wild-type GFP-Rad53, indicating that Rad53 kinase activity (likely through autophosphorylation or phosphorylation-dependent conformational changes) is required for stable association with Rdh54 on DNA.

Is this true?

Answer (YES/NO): NO